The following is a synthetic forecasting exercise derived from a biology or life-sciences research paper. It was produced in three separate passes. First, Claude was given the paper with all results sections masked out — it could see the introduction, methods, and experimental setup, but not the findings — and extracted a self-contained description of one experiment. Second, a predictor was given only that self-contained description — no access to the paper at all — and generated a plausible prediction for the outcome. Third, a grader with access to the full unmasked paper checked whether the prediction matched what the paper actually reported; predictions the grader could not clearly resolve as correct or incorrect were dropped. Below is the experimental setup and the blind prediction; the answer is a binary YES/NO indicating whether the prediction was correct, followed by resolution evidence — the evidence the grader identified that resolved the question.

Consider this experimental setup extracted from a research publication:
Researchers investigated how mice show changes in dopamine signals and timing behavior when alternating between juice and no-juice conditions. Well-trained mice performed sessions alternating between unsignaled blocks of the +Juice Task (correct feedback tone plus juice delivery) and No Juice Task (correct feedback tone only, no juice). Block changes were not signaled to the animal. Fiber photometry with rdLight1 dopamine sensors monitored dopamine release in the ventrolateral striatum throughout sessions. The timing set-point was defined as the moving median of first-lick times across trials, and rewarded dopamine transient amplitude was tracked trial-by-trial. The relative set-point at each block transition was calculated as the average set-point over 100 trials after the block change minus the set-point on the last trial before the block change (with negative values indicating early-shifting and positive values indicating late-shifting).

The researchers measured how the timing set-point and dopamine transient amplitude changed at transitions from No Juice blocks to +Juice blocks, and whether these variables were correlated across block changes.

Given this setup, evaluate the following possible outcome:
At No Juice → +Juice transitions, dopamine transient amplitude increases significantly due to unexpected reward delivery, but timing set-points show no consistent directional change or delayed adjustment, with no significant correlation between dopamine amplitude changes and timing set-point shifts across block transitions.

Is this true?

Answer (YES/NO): NO